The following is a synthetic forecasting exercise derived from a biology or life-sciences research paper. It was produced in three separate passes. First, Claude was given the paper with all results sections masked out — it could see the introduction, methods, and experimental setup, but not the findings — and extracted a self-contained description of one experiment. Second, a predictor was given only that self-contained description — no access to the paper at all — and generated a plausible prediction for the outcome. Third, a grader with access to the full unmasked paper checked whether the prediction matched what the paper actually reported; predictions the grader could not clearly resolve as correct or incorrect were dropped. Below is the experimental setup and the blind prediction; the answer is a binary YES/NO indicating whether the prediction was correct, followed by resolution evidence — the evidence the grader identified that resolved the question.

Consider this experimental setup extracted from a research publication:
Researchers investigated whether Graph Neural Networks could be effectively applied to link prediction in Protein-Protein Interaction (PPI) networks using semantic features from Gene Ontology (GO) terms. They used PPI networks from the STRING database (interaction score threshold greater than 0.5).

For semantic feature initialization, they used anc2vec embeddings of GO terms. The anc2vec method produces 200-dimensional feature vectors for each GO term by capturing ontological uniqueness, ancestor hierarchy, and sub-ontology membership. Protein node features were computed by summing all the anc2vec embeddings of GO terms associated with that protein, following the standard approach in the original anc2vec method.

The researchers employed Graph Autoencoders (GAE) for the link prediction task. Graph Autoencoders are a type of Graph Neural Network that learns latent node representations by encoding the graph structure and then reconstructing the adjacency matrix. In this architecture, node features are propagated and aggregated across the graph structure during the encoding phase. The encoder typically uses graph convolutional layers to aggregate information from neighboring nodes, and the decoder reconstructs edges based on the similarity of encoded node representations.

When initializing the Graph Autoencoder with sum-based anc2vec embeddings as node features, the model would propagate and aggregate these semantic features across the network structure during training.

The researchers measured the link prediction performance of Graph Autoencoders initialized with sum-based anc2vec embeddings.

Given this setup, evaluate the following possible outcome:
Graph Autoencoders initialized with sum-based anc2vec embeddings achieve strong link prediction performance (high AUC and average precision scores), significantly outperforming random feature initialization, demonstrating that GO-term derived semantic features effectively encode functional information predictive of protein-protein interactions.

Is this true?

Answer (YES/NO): NO